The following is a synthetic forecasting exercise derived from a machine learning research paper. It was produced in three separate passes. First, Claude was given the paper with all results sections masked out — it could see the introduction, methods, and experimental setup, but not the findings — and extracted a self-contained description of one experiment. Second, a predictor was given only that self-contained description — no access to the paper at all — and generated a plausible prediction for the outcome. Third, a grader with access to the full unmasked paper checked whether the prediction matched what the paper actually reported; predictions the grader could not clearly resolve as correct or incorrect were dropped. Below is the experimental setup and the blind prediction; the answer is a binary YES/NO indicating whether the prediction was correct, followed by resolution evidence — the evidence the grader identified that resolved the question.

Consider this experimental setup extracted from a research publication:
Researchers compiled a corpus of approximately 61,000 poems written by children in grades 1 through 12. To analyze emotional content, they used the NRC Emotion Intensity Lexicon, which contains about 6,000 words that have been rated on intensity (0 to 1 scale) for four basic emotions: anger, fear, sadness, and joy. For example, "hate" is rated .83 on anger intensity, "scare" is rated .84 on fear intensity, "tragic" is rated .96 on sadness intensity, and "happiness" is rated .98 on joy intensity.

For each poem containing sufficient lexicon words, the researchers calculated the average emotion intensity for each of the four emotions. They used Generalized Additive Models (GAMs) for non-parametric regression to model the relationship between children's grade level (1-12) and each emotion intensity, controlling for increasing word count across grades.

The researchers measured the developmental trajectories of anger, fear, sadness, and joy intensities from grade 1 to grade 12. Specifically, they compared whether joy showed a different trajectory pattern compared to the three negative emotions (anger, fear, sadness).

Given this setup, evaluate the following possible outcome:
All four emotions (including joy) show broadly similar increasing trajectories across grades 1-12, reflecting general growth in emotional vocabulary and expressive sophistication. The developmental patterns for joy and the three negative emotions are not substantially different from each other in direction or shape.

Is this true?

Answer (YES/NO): NO